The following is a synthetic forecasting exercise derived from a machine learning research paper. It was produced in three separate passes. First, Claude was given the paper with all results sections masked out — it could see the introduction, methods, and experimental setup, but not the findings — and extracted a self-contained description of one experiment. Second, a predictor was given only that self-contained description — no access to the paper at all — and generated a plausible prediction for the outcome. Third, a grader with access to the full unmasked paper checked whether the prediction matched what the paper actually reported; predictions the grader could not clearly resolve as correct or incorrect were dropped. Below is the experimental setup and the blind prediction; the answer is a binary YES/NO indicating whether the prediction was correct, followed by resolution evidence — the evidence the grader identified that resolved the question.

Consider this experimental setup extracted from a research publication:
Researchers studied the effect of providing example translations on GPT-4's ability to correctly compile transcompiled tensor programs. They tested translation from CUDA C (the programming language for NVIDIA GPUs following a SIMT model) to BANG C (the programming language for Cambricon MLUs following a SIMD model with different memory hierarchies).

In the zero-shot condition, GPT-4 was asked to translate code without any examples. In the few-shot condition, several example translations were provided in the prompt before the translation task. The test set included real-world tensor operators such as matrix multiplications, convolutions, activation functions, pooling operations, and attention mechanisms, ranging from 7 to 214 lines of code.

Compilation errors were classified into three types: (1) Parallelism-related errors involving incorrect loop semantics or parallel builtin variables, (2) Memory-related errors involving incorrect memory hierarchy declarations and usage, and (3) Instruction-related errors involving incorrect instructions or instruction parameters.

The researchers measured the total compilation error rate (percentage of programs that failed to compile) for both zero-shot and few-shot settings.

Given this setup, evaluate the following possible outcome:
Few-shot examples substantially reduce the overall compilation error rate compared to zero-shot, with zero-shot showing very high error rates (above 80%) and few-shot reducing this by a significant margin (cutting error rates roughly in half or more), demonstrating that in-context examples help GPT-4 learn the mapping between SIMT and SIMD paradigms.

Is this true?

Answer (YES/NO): YES